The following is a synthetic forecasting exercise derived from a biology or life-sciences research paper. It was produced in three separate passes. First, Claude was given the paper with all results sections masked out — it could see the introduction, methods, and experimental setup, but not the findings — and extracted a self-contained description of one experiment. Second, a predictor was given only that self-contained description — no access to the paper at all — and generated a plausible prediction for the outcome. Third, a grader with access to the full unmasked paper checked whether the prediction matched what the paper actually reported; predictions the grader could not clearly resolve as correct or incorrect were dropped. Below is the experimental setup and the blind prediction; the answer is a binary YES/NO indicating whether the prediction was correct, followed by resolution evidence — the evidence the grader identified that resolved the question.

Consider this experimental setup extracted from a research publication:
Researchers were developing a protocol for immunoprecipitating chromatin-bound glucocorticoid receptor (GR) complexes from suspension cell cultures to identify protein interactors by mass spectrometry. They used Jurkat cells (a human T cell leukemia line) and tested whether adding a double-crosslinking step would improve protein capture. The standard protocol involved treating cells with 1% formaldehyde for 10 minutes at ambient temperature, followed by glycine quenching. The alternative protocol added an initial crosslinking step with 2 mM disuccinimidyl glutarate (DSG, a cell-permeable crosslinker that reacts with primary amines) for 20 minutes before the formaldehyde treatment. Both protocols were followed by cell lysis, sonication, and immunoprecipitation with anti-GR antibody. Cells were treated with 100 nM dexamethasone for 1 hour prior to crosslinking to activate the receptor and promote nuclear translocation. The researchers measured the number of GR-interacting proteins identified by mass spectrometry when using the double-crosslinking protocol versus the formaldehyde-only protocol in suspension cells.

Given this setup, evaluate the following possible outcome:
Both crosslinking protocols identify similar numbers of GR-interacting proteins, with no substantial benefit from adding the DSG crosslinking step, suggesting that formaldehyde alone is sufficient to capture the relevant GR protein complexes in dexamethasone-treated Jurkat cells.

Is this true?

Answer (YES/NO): YES